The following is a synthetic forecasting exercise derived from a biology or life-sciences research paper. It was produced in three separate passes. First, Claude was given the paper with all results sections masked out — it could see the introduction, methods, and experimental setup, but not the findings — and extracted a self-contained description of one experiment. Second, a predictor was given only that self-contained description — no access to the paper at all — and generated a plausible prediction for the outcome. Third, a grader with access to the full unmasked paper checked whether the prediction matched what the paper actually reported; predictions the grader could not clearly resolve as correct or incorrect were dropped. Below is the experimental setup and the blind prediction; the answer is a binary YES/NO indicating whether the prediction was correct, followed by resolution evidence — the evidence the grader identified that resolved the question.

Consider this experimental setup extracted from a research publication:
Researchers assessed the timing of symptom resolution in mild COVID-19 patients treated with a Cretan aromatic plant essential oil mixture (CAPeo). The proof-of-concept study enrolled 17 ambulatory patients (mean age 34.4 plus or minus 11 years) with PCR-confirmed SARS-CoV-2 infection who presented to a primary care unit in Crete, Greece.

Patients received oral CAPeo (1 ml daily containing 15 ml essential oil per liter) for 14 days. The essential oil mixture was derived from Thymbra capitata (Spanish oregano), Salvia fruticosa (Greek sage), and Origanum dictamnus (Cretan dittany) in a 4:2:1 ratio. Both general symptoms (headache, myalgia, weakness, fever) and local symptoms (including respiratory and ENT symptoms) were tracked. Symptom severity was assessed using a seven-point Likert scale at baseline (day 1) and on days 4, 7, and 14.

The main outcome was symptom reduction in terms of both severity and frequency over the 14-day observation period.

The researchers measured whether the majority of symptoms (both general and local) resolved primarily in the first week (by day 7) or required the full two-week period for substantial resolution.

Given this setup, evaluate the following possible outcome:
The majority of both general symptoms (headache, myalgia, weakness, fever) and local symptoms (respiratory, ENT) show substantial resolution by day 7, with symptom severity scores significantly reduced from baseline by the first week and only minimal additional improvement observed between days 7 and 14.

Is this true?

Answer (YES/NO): YES